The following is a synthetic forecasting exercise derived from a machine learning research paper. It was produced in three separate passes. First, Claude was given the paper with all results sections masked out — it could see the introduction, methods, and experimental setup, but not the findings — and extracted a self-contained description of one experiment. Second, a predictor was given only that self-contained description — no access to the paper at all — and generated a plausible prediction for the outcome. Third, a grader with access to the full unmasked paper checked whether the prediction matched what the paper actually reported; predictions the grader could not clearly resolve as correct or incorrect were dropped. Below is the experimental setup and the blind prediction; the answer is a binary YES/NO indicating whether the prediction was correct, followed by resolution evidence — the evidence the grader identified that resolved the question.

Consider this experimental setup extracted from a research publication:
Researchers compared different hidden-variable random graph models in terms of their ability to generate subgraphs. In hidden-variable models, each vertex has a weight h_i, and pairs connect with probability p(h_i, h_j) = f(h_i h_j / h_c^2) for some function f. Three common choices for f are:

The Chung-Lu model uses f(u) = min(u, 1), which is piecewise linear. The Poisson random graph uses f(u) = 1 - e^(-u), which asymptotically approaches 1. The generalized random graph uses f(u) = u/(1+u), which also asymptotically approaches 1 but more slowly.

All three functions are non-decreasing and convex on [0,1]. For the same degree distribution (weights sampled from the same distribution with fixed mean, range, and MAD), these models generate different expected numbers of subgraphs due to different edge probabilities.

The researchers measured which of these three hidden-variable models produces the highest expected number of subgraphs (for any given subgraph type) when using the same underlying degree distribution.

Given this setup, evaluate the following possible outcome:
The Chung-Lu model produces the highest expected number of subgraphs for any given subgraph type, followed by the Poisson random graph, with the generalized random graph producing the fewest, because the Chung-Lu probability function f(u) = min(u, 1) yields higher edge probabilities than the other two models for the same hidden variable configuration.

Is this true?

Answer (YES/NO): YES